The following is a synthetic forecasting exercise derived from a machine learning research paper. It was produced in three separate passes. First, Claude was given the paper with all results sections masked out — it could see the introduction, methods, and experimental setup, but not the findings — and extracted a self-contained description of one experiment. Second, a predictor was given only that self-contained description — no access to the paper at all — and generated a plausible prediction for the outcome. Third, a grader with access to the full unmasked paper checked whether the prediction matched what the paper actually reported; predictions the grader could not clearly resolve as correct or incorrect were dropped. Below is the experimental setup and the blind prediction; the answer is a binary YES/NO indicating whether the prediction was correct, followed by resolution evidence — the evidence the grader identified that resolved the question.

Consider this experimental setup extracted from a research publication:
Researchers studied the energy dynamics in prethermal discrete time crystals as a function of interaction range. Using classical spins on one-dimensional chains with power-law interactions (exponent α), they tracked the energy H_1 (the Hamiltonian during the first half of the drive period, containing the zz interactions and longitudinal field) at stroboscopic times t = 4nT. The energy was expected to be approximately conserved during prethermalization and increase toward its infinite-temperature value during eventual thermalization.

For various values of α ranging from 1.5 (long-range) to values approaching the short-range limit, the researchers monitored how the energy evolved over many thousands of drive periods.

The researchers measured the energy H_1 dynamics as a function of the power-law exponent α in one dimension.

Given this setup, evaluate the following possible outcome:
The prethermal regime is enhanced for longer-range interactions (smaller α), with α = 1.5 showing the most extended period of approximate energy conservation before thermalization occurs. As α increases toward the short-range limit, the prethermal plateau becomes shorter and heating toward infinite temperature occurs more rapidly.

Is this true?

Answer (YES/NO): YES